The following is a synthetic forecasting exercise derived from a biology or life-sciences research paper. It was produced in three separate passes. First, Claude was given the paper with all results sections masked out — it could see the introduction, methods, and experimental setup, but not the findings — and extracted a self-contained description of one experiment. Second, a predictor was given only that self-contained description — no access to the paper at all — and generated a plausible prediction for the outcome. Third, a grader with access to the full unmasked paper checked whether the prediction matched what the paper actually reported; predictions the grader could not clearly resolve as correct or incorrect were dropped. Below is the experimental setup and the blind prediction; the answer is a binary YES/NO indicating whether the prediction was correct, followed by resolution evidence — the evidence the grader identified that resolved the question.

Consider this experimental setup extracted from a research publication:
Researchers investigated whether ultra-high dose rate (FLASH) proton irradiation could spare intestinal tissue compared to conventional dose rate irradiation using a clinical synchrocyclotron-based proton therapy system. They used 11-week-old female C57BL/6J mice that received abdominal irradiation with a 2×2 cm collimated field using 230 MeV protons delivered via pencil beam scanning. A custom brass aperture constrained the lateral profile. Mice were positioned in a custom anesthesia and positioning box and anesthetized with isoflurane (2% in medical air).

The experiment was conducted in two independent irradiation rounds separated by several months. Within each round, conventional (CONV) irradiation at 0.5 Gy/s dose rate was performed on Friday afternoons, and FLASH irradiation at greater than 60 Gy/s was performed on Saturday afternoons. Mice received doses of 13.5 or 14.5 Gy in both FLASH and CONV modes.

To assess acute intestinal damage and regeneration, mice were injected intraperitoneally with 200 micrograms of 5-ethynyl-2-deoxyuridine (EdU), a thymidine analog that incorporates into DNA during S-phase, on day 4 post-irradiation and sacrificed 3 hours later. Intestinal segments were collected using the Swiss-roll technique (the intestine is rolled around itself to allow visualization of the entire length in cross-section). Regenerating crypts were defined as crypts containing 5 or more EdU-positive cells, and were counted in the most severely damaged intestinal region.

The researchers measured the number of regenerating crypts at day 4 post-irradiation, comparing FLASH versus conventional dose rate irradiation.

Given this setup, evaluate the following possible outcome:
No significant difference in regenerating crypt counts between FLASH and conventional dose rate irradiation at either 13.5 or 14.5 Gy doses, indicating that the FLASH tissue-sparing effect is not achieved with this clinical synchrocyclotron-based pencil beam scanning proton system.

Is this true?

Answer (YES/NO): NO